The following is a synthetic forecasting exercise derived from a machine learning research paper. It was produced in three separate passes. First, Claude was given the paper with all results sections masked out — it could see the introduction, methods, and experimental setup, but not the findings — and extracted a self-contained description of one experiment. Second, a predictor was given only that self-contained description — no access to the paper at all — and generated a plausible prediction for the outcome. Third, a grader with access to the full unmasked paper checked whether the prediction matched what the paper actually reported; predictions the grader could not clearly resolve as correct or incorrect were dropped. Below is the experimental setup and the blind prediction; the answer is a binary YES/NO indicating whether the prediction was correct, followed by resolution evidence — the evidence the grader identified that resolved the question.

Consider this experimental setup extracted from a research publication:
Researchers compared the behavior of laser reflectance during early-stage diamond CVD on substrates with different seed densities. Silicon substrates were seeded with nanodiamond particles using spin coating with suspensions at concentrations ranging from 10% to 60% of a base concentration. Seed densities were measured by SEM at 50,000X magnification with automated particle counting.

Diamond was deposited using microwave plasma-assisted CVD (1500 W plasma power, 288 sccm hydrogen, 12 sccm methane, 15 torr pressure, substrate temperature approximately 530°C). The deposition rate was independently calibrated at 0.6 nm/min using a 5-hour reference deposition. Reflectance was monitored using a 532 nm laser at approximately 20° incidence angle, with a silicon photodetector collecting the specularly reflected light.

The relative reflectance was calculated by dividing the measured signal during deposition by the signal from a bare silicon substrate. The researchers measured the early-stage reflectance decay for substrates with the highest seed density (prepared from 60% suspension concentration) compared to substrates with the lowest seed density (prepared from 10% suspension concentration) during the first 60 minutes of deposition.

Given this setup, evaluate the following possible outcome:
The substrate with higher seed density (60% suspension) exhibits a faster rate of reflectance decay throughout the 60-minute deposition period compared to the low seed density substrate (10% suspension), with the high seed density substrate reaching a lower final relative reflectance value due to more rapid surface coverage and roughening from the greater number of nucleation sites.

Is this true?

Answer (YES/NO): YES